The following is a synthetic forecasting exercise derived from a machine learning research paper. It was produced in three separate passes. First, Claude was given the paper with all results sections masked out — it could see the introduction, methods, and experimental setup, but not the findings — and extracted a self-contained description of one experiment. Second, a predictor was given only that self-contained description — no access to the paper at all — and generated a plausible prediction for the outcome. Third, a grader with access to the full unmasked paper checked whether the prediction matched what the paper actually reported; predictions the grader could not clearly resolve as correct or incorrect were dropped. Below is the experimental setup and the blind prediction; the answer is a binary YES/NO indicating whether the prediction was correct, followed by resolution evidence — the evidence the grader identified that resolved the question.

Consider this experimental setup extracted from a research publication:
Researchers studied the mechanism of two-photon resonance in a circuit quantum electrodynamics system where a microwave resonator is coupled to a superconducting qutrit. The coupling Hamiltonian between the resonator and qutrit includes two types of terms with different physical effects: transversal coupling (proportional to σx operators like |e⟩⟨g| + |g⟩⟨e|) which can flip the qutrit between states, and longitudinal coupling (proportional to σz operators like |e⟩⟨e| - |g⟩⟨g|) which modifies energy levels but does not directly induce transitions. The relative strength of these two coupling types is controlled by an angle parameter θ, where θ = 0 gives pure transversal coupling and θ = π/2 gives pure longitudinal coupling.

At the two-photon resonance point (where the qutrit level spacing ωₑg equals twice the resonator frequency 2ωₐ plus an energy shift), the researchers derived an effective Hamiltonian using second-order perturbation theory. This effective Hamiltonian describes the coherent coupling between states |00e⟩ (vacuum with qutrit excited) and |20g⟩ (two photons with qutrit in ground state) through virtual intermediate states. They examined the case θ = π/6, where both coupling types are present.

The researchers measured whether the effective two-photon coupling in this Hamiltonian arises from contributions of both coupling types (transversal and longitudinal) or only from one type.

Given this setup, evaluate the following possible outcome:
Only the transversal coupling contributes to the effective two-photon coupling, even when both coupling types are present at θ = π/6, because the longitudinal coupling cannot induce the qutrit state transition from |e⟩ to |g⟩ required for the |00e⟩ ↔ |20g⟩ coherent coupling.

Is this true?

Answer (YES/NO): NO